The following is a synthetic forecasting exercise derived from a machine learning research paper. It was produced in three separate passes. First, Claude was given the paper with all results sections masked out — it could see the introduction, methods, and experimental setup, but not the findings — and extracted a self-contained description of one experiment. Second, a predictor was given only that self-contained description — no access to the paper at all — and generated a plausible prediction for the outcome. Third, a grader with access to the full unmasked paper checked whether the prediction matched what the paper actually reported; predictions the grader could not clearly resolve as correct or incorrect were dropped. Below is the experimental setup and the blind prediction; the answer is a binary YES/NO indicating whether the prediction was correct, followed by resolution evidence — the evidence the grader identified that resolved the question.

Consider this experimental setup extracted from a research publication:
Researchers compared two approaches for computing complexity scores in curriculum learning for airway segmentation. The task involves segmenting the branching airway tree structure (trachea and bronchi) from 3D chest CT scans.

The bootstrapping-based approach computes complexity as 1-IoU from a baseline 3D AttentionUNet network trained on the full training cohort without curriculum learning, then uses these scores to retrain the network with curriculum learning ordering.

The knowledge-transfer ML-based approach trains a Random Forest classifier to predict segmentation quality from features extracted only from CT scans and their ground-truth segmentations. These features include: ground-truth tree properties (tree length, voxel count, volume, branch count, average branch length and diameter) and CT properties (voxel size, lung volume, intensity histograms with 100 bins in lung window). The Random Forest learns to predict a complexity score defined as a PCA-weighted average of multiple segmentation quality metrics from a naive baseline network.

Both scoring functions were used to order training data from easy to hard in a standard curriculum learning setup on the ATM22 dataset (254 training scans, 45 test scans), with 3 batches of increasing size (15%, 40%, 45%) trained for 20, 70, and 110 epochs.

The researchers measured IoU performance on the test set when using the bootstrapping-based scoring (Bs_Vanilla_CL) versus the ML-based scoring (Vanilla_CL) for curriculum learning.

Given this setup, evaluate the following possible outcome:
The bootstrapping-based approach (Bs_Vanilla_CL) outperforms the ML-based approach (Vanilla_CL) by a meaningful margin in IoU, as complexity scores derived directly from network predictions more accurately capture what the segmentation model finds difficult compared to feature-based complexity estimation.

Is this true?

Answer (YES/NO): NO